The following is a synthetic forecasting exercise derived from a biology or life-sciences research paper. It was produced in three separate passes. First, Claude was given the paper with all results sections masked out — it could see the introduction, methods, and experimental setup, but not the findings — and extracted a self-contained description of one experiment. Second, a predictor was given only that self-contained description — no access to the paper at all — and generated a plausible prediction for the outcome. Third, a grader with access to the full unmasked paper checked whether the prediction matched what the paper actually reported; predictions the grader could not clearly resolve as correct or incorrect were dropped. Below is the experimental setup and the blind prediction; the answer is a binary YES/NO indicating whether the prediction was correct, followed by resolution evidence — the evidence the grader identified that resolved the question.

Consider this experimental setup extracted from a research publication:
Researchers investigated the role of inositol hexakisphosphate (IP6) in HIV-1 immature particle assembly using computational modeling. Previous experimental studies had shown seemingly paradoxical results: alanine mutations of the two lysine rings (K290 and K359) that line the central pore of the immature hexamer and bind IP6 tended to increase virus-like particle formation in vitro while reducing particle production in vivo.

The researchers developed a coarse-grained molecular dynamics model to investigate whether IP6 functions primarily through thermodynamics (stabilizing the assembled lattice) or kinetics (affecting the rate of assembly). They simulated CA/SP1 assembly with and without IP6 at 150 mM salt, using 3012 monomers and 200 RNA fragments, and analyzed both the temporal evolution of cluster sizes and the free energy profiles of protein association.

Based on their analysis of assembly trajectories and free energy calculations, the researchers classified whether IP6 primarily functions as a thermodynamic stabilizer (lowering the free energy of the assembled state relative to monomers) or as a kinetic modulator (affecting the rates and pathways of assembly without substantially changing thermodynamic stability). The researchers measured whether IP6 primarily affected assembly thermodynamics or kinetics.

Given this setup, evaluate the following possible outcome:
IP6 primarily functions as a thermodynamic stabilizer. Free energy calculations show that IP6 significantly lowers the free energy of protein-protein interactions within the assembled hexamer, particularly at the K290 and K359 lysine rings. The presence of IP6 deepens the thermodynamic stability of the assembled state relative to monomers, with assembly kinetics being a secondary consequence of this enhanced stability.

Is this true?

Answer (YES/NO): NO